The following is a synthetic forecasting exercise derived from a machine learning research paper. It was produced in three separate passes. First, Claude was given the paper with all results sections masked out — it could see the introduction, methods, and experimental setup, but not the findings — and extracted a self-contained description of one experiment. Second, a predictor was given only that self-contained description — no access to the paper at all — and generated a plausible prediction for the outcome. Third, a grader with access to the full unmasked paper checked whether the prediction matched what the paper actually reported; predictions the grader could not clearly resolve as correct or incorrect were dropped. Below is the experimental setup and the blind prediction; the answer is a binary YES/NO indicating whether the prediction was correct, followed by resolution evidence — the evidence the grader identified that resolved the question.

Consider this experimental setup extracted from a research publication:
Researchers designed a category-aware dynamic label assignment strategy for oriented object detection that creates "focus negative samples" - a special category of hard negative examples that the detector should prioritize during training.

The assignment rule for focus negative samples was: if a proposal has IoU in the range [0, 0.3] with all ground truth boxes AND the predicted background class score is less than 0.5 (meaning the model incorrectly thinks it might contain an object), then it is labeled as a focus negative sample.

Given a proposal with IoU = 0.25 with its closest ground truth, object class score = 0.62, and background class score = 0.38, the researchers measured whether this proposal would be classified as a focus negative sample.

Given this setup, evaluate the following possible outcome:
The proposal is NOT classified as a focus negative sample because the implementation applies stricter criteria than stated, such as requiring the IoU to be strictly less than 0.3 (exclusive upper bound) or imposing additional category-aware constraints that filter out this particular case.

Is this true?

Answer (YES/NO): NO